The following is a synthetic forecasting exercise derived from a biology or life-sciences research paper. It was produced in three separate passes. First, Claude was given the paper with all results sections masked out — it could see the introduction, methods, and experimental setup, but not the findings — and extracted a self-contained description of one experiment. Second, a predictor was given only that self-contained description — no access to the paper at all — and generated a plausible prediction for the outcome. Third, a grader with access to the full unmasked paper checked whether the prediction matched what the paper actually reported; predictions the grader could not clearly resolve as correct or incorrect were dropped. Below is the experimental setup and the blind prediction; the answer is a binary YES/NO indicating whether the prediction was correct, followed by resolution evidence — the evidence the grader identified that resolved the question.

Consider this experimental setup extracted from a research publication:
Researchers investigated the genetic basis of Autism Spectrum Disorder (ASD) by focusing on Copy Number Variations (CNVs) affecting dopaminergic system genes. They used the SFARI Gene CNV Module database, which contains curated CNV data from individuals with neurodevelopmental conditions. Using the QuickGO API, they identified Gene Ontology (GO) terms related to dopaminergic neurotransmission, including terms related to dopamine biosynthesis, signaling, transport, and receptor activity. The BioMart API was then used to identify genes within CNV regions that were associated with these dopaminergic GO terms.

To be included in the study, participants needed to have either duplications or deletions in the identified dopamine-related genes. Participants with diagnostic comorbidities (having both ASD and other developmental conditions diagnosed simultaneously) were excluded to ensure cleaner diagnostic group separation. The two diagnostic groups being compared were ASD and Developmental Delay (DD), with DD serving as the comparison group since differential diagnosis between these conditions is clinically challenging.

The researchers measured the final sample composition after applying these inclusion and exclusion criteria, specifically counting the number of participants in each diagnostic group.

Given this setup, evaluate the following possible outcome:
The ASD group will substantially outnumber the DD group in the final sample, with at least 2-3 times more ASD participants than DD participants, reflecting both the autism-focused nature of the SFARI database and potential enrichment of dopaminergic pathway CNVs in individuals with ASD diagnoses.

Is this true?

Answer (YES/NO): NO